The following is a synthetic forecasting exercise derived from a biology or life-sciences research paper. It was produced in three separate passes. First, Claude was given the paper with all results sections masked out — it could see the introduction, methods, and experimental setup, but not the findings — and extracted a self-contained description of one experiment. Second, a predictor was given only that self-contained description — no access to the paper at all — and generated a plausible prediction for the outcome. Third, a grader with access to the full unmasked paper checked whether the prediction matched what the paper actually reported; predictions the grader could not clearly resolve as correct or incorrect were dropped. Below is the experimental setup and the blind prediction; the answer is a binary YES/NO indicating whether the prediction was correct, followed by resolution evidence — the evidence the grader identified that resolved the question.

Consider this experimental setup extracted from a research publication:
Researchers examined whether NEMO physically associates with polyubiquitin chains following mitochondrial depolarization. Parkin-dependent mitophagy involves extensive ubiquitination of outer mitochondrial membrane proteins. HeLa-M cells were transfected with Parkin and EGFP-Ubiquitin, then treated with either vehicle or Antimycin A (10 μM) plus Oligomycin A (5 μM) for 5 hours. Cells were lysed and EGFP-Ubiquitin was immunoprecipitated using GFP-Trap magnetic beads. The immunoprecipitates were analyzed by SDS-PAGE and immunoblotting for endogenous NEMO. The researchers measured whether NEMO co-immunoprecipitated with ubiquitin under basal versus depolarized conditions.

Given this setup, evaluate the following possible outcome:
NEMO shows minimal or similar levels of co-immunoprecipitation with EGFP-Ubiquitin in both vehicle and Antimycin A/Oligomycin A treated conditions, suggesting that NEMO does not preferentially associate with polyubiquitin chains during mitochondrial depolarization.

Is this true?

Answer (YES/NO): YES